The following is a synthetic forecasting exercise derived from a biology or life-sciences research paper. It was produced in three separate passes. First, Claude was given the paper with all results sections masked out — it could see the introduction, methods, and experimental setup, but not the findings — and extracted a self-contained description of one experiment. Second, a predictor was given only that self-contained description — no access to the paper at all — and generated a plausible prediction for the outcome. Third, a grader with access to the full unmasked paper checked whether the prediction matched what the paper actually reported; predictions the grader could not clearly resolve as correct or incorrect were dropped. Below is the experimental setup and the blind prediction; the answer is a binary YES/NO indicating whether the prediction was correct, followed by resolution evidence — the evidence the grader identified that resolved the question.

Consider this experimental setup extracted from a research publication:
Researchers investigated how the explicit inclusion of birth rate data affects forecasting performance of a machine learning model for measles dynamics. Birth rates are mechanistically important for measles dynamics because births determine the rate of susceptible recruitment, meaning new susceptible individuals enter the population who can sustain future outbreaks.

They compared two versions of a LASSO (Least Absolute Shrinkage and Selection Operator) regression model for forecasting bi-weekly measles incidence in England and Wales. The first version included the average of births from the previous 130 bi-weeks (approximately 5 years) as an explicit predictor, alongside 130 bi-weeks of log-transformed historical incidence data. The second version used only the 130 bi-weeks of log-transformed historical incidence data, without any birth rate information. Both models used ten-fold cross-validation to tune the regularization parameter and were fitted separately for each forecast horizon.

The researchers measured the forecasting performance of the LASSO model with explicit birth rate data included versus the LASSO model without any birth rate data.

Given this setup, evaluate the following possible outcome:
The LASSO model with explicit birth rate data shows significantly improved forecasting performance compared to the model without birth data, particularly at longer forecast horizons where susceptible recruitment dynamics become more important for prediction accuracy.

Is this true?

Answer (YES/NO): NO